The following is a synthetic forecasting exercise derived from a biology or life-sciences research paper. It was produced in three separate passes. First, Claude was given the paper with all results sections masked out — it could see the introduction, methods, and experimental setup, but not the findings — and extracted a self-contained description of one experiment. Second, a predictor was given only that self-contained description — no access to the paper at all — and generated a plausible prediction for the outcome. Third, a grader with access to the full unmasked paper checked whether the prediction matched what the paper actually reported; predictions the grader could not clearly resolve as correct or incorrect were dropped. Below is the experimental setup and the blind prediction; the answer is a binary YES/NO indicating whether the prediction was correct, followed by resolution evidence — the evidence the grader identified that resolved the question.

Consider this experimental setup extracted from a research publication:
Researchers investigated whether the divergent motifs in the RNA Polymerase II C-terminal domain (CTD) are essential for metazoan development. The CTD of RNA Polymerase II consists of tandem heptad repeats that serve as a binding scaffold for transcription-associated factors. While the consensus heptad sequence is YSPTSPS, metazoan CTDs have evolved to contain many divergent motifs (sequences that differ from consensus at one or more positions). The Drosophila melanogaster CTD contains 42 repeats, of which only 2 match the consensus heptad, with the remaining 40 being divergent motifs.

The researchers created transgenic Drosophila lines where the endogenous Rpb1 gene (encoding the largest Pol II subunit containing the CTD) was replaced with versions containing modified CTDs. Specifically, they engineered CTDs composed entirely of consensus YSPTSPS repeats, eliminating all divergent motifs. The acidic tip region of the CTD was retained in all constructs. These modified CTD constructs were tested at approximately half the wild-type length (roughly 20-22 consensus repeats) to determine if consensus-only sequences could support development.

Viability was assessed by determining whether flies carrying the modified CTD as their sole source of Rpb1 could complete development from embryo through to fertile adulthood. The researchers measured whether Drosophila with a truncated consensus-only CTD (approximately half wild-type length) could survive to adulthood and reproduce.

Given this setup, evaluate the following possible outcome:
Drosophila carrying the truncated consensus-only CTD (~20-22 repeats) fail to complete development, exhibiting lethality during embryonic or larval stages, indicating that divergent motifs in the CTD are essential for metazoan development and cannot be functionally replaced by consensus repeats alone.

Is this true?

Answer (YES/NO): NO